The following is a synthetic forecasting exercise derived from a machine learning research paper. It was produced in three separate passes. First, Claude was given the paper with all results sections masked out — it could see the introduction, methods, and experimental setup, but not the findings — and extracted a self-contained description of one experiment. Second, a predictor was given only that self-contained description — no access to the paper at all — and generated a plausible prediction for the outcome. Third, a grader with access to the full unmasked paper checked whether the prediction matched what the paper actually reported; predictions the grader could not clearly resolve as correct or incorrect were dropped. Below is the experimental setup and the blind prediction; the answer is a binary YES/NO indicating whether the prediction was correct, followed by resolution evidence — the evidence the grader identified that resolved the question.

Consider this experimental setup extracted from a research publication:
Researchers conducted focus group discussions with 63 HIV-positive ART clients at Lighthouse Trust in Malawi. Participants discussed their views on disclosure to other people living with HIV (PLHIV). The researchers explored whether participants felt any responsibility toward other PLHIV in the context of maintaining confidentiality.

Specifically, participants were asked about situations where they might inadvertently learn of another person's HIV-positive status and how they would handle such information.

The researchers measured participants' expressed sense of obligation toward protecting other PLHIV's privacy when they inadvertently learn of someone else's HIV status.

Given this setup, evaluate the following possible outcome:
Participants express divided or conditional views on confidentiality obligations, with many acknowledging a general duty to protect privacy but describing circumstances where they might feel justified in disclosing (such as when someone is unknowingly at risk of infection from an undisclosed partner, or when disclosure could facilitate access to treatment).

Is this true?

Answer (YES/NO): NO